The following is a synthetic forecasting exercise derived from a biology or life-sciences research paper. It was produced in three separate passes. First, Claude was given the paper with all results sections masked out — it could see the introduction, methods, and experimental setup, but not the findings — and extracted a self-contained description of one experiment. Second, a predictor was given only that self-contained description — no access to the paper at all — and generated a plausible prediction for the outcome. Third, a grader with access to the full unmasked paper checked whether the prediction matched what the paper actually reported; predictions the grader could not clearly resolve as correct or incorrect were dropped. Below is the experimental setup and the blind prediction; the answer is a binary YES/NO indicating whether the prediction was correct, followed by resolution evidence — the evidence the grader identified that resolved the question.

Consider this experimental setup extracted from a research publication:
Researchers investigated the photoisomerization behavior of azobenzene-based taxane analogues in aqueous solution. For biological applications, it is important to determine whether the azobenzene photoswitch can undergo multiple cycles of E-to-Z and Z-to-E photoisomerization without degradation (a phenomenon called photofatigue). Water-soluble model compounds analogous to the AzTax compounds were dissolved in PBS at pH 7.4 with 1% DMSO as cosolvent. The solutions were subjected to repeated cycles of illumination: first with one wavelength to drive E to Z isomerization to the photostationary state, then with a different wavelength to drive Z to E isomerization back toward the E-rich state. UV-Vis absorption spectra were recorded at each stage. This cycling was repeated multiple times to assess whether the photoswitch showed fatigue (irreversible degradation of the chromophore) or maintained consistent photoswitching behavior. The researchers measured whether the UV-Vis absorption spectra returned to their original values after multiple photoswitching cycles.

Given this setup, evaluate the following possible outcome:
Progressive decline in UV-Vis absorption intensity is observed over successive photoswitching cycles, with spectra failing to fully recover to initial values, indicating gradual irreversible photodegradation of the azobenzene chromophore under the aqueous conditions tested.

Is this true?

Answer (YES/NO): NO